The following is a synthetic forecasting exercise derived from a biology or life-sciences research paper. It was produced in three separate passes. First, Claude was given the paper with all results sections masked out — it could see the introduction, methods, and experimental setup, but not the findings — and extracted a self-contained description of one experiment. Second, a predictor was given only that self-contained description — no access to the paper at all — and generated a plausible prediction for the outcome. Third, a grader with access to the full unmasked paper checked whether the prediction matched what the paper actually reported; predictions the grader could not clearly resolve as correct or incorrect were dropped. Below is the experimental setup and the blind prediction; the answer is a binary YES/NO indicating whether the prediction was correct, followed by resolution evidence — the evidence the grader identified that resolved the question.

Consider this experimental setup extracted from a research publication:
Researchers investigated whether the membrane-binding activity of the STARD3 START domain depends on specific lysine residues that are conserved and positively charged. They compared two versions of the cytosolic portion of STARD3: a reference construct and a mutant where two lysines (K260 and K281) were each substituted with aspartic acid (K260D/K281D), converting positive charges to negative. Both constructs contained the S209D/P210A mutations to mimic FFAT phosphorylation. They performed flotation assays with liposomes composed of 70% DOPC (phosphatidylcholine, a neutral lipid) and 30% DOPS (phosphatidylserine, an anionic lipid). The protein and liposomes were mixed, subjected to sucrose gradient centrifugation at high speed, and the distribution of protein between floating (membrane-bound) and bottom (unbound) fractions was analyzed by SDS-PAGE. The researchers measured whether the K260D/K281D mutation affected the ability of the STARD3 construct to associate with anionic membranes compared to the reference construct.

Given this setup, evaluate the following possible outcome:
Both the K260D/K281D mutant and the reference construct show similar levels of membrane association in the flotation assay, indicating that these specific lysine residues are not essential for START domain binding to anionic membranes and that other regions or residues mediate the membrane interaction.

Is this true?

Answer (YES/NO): NO